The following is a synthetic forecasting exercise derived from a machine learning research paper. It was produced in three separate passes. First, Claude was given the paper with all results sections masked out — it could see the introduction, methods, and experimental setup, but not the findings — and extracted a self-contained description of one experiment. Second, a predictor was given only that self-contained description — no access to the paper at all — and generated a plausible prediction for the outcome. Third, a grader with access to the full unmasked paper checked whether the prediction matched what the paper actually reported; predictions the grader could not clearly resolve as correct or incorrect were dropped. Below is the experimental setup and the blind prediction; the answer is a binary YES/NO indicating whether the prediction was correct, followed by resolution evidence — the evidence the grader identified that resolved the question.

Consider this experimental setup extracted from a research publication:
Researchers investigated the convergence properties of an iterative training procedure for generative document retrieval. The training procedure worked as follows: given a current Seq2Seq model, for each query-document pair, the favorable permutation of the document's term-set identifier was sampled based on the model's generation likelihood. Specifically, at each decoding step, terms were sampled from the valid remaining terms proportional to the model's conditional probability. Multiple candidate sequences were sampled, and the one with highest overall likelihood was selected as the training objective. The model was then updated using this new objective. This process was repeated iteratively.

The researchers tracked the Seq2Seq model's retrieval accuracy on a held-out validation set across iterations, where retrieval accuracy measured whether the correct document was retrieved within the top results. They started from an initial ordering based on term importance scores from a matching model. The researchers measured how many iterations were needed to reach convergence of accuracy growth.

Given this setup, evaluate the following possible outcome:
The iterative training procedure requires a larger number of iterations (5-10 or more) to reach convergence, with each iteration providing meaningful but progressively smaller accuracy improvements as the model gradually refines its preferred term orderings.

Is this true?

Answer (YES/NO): NO